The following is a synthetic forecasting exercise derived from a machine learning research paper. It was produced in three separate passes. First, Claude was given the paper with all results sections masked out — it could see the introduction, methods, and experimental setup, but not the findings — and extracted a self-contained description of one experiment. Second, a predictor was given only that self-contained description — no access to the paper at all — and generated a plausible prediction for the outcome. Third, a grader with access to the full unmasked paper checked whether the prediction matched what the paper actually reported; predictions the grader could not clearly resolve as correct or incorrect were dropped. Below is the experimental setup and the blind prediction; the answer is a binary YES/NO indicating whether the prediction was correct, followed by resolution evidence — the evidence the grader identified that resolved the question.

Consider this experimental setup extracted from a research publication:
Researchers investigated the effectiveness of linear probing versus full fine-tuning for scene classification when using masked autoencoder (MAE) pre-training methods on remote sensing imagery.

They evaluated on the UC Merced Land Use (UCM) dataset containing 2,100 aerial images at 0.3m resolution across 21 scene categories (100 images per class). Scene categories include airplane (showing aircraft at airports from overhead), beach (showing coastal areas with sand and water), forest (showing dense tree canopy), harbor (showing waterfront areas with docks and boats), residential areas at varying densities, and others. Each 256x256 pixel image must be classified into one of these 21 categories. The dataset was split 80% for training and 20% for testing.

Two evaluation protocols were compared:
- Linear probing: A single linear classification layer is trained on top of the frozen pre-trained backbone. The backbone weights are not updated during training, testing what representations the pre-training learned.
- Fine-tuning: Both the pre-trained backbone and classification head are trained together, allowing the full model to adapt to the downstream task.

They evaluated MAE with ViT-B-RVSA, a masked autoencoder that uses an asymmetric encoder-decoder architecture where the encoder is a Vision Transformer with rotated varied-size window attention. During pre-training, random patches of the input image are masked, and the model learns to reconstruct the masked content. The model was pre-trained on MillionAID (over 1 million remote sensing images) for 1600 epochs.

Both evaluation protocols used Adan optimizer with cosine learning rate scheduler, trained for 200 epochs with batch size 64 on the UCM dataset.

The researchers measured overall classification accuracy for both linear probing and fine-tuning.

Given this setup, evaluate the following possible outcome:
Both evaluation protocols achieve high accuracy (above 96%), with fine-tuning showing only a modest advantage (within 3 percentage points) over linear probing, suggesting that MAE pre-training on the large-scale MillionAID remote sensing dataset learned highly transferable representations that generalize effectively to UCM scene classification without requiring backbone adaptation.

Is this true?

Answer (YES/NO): NO